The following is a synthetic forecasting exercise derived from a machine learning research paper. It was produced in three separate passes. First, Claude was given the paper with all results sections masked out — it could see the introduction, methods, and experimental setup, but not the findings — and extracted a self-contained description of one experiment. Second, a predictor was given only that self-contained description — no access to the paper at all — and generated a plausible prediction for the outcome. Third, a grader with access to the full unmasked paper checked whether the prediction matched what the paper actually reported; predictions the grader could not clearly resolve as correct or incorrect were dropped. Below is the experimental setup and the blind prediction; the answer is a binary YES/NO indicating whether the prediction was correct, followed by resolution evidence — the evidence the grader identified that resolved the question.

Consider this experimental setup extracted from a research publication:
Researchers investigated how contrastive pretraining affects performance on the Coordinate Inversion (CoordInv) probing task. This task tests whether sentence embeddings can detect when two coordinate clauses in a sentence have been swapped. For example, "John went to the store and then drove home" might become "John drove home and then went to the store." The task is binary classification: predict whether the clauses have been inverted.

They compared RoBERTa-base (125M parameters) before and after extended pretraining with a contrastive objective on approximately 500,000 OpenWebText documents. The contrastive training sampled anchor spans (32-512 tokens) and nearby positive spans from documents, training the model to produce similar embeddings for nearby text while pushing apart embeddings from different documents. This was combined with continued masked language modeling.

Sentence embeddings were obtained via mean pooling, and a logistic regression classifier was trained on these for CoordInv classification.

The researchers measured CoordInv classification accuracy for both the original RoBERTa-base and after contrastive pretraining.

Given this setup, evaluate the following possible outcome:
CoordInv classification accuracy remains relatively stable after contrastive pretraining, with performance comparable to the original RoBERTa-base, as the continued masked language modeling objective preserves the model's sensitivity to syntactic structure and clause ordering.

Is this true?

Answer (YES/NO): NO